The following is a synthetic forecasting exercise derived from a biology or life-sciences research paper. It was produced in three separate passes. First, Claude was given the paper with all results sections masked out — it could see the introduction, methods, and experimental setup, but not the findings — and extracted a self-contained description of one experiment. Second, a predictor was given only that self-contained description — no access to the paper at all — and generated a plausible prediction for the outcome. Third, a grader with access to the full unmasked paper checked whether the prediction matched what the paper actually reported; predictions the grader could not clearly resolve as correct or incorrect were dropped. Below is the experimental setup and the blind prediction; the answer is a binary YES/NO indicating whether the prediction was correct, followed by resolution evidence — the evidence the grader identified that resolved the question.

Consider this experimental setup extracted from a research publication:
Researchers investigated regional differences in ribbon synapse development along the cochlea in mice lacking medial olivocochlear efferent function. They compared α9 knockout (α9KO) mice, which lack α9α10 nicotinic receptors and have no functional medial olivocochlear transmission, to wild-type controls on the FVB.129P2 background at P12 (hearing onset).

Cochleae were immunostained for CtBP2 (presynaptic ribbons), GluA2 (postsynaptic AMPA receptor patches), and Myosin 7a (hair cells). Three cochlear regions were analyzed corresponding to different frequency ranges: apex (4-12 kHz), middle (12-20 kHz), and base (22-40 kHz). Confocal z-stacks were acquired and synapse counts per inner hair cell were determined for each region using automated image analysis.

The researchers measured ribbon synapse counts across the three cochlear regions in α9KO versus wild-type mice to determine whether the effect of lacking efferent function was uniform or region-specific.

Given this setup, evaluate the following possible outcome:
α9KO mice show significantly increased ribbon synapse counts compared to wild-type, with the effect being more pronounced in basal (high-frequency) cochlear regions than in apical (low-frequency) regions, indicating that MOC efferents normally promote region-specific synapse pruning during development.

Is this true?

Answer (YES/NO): NO